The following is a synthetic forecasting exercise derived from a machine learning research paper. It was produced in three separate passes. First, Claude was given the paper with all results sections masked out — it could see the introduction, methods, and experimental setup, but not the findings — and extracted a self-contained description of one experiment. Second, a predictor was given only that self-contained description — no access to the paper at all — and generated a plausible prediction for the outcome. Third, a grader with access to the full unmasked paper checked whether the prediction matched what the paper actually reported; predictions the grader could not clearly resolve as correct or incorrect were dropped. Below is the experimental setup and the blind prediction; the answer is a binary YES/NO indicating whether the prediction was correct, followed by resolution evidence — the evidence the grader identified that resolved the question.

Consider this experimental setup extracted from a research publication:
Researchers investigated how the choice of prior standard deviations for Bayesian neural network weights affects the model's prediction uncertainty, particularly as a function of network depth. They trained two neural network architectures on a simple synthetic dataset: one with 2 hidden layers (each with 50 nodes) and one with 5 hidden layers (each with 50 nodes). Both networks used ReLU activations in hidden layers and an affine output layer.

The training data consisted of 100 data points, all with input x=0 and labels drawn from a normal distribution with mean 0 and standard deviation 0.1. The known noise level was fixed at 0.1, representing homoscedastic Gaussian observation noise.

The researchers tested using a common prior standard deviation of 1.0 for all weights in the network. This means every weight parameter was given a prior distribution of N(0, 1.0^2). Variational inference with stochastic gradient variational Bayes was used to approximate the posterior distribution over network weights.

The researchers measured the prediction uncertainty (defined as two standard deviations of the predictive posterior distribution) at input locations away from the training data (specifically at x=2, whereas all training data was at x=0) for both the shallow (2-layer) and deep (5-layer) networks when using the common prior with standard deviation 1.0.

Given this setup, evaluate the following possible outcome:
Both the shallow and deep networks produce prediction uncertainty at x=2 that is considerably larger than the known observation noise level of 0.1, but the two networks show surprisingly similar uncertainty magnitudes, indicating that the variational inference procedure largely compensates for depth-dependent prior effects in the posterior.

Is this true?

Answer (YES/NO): NO